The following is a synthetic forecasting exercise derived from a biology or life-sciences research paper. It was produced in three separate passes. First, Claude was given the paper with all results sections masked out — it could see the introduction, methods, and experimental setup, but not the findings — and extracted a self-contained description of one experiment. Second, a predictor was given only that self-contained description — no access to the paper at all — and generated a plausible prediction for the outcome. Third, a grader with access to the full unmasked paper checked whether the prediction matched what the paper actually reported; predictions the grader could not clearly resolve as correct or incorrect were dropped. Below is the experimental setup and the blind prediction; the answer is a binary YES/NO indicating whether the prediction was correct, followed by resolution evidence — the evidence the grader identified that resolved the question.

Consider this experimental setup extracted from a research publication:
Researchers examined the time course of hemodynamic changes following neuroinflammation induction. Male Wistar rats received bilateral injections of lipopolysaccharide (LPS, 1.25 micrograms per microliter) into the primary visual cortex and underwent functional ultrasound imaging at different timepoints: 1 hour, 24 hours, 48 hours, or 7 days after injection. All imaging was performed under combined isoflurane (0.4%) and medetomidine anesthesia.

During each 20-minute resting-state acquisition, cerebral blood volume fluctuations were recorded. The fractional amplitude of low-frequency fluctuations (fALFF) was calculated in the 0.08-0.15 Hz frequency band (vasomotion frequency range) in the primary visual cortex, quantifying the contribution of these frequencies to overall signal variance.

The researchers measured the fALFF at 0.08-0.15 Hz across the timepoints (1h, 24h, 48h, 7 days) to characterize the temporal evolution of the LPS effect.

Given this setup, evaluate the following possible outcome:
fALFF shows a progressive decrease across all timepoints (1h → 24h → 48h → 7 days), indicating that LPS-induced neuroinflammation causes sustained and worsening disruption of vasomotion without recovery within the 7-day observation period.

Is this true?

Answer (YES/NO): NO